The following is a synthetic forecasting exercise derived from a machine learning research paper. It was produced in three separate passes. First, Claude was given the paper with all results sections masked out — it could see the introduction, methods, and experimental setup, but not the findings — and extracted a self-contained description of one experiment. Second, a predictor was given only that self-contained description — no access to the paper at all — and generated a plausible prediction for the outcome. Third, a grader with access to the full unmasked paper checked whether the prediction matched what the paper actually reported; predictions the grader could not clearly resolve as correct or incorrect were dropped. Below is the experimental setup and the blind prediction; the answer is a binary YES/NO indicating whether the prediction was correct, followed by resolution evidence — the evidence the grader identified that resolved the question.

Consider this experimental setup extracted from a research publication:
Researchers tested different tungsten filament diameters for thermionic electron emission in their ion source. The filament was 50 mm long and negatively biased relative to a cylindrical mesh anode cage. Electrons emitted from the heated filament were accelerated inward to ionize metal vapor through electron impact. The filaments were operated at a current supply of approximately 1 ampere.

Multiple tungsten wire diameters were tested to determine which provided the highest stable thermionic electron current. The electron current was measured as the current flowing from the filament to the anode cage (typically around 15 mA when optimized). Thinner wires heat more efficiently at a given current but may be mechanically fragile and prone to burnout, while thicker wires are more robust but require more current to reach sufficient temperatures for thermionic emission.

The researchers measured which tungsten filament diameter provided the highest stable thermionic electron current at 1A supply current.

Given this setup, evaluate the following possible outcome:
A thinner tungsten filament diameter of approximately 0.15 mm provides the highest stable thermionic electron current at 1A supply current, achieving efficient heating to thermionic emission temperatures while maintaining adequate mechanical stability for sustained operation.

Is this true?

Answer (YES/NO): NO